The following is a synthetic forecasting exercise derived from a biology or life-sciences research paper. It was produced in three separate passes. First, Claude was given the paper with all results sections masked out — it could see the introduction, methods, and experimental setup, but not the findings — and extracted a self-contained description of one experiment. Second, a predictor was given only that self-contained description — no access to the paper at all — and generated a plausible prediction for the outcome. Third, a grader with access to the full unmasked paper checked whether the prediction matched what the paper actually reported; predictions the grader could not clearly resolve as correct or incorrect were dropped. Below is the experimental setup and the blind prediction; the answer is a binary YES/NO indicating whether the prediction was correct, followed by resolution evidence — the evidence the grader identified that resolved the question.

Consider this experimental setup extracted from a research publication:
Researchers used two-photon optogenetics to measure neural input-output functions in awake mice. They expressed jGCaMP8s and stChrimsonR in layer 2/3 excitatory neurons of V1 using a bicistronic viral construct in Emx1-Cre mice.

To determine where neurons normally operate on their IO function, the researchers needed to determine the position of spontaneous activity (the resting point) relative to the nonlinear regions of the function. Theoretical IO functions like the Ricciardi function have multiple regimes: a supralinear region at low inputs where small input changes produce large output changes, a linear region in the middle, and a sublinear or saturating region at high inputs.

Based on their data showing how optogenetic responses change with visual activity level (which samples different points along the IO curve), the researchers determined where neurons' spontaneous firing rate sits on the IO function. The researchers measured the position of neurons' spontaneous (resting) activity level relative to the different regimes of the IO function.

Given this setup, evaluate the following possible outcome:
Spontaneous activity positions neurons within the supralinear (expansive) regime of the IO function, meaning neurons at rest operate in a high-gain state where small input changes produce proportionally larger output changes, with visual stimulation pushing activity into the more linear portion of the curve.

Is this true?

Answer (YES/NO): NO